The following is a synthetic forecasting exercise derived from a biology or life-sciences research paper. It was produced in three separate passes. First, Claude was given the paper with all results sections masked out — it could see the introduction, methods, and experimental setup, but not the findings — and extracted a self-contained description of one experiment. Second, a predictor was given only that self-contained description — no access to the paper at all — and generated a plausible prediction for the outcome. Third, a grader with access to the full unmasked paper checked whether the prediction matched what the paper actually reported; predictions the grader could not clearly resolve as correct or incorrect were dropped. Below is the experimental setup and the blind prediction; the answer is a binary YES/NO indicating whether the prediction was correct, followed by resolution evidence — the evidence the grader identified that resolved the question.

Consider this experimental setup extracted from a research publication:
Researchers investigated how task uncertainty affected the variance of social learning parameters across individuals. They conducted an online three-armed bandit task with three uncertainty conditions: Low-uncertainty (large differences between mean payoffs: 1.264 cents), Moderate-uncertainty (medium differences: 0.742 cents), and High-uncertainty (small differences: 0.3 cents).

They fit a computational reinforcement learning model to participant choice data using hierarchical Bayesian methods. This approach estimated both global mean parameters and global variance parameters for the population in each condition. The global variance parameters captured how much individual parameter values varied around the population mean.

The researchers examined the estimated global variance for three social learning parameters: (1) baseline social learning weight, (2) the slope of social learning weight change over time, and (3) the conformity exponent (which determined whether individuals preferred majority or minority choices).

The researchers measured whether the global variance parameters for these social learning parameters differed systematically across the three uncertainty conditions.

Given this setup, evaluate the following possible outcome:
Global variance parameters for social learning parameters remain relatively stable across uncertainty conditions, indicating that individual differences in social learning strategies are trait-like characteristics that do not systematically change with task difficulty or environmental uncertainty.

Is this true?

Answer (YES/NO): NO